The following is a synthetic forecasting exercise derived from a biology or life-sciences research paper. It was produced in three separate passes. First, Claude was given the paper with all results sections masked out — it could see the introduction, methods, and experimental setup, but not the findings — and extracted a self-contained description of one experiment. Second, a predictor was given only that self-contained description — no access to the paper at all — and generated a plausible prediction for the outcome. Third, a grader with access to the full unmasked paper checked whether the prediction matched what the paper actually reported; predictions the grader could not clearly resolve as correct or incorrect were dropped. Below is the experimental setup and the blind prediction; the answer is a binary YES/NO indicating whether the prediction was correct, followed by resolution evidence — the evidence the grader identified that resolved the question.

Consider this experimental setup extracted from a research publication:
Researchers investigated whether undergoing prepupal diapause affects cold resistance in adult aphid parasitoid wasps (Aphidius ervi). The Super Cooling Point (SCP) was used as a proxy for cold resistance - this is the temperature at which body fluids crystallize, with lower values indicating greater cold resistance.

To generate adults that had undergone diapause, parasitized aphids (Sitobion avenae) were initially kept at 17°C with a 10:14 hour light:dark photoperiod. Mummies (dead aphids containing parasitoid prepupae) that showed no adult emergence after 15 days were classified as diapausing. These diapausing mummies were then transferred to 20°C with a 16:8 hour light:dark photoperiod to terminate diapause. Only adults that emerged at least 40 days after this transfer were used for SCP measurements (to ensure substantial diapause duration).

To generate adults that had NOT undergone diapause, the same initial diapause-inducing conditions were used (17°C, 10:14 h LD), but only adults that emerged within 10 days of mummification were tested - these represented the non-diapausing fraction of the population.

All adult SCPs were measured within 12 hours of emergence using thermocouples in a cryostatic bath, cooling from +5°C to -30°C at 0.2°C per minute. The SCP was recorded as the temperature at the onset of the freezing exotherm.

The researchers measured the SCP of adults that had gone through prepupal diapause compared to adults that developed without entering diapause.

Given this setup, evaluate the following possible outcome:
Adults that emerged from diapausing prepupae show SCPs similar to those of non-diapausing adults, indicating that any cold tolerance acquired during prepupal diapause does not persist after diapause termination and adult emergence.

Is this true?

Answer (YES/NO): NO